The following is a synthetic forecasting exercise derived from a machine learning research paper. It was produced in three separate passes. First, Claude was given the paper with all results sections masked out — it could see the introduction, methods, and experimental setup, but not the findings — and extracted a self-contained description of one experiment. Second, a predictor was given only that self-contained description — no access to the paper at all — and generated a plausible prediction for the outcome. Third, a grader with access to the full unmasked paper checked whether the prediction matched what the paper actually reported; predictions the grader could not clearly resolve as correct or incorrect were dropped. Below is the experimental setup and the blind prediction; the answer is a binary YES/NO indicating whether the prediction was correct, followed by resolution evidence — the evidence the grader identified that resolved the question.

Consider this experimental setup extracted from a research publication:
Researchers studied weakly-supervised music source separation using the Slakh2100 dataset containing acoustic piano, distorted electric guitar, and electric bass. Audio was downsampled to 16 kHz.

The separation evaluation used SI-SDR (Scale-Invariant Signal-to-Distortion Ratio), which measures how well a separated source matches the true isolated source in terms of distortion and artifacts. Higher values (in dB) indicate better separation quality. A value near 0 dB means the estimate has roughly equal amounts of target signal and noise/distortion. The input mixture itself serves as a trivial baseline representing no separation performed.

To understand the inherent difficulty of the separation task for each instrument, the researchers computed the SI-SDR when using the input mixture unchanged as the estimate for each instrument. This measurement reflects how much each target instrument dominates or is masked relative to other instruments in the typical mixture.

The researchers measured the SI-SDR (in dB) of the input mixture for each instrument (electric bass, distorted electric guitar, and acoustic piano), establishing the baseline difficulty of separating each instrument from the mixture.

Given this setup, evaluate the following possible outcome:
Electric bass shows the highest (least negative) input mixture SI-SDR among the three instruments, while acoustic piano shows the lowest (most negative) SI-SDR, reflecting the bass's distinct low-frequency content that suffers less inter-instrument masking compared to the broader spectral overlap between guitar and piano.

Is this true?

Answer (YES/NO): NO